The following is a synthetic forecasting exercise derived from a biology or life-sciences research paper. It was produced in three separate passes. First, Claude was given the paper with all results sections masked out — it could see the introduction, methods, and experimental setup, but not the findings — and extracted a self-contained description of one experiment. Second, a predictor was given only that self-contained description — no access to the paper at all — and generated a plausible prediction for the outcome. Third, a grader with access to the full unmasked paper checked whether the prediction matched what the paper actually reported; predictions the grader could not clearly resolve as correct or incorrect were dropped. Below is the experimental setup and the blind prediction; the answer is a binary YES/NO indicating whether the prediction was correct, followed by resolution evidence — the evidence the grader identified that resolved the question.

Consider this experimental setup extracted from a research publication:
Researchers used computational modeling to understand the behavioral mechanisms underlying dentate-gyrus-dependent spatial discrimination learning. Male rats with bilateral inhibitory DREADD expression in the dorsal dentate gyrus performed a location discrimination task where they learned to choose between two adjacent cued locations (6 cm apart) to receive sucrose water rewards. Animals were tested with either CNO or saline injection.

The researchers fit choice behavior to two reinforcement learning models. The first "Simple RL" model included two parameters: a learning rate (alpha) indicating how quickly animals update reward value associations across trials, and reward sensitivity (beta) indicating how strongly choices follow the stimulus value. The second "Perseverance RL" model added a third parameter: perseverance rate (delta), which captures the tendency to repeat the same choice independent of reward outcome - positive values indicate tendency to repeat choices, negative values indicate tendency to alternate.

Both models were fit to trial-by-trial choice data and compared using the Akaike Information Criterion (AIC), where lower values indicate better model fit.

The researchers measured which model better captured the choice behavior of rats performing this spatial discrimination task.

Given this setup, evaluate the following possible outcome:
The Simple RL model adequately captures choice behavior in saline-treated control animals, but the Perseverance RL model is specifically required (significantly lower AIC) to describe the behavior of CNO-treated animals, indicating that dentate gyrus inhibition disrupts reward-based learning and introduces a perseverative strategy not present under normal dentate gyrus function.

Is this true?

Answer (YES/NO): NO